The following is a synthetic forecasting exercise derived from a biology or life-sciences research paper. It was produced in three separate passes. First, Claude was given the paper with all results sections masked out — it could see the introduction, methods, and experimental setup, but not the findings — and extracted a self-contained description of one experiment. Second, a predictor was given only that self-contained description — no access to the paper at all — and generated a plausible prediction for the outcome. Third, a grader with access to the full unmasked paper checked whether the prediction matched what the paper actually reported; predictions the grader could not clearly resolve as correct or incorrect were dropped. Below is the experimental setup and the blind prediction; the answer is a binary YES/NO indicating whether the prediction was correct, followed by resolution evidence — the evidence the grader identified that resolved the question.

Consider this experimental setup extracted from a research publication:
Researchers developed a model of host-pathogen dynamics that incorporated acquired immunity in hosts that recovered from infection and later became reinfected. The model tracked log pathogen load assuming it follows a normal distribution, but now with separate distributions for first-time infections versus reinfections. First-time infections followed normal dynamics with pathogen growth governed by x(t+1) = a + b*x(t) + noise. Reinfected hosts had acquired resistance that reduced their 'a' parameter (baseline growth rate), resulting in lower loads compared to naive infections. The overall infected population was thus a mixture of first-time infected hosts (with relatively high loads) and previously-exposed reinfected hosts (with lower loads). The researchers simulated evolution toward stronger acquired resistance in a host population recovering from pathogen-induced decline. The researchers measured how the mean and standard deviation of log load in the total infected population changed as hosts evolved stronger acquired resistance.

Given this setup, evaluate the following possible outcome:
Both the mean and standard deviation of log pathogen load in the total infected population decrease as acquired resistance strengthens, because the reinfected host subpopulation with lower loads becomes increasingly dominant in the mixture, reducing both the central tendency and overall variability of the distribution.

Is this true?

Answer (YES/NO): NO